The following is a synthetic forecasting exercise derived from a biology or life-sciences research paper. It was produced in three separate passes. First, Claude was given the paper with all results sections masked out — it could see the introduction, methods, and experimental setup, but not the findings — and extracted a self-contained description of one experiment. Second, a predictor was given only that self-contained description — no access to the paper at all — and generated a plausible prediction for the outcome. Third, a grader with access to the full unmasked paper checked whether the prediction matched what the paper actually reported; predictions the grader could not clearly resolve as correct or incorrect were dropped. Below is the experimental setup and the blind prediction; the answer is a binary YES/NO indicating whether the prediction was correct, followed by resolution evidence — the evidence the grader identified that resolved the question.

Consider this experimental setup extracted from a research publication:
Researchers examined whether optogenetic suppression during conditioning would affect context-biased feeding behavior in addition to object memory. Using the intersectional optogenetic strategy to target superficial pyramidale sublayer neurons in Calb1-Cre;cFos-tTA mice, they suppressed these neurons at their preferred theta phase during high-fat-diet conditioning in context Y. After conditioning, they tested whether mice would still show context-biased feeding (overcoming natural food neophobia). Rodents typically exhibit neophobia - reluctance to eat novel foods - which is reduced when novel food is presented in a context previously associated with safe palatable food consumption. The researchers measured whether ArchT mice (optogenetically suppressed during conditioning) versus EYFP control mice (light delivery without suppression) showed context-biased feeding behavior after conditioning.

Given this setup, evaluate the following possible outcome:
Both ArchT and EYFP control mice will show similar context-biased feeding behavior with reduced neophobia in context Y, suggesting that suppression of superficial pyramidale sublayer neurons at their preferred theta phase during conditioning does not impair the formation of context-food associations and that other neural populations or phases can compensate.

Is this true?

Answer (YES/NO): NO